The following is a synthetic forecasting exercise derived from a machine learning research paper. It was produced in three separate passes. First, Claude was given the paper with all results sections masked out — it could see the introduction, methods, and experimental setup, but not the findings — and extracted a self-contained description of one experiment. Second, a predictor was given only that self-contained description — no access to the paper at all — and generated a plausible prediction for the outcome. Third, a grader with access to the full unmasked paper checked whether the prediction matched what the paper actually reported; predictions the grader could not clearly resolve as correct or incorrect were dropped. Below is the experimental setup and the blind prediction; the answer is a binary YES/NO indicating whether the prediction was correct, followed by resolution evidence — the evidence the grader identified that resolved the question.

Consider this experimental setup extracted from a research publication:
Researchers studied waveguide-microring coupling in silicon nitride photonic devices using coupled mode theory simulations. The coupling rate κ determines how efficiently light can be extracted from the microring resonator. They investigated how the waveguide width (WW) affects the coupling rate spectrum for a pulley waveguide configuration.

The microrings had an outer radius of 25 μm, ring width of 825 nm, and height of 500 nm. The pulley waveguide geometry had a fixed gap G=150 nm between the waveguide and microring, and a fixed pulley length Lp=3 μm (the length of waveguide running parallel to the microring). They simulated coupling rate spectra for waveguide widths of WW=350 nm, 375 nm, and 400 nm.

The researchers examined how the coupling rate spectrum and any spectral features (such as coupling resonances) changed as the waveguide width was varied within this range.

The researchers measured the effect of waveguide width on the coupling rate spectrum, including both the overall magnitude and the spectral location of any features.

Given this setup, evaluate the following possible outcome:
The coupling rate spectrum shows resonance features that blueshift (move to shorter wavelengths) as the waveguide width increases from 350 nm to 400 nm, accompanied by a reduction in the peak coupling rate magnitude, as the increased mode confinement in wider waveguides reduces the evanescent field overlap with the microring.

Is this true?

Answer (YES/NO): NO